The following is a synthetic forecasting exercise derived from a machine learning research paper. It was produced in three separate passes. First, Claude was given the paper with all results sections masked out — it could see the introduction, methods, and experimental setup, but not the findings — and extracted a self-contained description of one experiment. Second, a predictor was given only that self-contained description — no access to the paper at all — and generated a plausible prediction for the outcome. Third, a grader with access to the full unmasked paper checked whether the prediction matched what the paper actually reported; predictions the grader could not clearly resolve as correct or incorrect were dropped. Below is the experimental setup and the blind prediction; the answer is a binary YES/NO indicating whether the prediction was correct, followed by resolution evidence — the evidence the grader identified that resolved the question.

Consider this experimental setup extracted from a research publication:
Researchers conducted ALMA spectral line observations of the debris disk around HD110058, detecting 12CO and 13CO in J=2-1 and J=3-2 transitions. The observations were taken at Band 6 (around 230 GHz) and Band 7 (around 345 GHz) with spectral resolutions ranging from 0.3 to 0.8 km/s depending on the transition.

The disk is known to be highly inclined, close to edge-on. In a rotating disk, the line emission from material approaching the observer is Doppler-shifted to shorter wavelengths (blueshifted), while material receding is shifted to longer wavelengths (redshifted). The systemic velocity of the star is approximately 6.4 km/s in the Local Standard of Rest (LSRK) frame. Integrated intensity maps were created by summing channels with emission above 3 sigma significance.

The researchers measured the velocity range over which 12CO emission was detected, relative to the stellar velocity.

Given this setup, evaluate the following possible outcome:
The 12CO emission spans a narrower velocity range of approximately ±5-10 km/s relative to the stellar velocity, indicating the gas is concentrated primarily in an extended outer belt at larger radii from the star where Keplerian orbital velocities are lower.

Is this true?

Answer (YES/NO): NO